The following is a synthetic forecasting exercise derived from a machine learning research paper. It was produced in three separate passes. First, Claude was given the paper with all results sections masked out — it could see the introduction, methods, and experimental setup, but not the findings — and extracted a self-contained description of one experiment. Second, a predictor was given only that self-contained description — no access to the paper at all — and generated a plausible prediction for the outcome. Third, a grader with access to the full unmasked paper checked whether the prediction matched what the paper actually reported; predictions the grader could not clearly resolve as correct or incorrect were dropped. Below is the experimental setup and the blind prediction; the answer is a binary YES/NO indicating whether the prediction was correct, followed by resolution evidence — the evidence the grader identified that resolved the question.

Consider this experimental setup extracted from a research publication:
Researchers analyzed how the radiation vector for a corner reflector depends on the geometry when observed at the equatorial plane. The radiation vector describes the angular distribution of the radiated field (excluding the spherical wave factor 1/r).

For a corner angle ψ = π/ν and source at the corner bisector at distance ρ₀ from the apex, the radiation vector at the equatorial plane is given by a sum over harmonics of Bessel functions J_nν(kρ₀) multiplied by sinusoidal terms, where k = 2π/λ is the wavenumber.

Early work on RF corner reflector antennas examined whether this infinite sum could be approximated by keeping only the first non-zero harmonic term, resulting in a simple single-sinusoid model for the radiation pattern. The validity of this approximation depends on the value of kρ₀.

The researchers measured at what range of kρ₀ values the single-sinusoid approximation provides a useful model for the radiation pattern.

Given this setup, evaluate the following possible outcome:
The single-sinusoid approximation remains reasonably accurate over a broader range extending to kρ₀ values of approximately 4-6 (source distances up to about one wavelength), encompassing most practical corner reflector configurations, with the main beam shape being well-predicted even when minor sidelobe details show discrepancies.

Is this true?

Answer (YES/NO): NO